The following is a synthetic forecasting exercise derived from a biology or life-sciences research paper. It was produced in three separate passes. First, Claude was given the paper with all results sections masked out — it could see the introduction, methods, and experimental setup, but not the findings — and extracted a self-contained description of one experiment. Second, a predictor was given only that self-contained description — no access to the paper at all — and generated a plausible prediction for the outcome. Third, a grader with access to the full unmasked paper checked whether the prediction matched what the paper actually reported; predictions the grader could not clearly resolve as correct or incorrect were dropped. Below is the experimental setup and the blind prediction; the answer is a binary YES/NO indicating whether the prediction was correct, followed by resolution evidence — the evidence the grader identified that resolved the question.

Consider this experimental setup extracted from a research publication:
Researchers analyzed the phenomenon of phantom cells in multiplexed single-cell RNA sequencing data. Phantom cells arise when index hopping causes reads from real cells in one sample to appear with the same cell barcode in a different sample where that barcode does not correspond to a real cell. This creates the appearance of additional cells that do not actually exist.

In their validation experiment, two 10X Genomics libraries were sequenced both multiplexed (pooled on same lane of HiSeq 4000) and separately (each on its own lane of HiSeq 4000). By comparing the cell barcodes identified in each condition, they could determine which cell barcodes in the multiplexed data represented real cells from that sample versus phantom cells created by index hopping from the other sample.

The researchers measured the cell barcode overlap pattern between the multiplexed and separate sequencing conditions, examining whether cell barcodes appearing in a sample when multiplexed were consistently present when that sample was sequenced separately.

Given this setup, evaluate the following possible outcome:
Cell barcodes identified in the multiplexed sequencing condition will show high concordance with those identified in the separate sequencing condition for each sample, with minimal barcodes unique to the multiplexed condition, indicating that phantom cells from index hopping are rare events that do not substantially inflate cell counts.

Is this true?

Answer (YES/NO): NO